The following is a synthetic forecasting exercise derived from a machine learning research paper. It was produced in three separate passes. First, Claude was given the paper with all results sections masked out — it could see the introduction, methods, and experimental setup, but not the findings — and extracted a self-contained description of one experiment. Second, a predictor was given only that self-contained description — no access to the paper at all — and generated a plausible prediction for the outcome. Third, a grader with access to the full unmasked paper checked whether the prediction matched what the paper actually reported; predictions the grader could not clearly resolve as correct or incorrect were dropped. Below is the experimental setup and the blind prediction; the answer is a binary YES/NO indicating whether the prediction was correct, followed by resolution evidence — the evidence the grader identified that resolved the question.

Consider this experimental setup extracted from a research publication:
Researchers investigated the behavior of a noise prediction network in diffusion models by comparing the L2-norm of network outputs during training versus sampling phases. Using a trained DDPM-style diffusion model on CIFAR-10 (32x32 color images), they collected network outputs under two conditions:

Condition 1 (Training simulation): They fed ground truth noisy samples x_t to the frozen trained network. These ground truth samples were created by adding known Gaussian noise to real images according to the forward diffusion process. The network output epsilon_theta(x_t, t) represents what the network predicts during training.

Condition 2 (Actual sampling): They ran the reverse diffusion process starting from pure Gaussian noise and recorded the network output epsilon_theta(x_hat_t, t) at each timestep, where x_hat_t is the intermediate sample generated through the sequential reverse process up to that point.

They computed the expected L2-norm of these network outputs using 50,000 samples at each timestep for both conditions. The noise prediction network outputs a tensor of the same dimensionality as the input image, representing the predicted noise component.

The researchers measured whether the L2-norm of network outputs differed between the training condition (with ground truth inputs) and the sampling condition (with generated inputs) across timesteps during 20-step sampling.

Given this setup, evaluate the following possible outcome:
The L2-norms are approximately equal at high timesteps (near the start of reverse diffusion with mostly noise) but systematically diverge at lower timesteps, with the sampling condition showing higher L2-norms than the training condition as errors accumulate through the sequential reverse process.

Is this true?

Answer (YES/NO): YES